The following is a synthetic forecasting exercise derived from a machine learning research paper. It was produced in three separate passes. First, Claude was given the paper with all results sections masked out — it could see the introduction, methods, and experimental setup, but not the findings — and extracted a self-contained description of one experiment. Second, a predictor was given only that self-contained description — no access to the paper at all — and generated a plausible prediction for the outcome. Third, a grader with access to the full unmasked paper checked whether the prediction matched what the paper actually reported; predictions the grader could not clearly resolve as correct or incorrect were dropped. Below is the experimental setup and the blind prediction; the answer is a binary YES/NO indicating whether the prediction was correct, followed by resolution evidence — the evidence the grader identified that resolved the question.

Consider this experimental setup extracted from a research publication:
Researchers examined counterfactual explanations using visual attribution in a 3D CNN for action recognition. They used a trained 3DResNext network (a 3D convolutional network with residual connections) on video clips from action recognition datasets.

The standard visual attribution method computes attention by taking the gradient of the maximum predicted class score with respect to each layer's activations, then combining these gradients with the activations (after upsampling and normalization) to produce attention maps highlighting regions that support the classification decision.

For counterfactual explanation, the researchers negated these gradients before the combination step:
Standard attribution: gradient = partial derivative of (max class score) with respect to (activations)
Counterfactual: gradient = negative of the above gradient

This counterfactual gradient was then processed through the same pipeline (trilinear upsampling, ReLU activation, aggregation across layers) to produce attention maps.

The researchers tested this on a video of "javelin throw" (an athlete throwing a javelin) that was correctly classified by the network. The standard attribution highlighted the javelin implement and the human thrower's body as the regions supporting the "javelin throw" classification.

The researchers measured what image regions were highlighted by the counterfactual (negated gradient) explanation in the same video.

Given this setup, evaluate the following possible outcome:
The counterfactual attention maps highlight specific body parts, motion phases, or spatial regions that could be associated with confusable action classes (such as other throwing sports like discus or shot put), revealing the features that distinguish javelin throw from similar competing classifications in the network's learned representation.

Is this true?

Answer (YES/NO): NO